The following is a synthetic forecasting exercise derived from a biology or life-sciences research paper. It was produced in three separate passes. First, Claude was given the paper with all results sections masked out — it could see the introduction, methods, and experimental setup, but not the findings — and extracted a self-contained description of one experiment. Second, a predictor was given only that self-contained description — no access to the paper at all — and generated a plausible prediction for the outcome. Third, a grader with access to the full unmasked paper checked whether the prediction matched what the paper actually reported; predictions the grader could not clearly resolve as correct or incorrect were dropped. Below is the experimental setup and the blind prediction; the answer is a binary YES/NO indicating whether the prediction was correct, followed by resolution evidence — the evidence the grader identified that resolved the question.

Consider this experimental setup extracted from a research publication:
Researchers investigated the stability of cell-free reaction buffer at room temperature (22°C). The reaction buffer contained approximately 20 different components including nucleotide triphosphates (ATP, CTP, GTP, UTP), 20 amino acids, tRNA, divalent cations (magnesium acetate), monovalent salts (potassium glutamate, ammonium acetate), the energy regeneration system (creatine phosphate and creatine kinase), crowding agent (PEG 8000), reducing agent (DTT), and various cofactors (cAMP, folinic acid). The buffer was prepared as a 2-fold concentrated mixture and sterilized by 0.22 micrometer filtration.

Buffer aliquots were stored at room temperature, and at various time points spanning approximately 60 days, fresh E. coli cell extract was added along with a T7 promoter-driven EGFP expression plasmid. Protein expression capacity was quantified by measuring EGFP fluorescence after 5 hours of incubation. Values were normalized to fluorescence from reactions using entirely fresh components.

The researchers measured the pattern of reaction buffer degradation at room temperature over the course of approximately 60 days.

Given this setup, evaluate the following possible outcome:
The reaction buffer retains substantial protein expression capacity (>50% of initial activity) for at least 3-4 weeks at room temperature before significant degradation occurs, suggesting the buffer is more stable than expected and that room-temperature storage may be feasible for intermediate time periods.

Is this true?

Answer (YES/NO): YES